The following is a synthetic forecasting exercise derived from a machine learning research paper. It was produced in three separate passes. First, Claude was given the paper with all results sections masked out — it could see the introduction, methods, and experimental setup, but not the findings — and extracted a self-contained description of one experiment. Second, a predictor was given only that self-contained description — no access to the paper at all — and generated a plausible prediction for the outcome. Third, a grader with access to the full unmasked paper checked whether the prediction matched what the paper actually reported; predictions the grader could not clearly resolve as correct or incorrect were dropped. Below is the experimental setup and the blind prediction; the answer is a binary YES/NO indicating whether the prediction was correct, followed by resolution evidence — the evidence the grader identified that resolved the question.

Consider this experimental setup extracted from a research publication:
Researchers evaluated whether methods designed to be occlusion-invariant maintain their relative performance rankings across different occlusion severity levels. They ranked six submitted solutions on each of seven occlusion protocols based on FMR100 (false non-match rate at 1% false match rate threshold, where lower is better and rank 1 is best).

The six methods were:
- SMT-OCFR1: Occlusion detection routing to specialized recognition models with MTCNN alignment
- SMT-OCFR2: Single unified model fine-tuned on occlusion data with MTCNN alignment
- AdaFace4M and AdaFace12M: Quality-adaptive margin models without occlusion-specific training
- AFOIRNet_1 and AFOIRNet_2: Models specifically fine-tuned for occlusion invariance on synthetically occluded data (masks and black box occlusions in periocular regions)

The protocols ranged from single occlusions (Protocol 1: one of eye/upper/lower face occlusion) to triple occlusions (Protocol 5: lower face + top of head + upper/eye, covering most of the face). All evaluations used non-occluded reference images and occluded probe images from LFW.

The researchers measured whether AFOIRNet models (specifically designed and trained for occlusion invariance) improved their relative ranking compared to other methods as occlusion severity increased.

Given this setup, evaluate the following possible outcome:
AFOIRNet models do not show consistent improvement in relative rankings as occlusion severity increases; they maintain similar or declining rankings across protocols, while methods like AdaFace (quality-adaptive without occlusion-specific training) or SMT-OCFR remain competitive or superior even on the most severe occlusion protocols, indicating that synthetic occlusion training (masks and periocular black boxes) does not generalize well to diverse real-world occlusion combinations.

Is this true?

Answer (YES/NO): YES